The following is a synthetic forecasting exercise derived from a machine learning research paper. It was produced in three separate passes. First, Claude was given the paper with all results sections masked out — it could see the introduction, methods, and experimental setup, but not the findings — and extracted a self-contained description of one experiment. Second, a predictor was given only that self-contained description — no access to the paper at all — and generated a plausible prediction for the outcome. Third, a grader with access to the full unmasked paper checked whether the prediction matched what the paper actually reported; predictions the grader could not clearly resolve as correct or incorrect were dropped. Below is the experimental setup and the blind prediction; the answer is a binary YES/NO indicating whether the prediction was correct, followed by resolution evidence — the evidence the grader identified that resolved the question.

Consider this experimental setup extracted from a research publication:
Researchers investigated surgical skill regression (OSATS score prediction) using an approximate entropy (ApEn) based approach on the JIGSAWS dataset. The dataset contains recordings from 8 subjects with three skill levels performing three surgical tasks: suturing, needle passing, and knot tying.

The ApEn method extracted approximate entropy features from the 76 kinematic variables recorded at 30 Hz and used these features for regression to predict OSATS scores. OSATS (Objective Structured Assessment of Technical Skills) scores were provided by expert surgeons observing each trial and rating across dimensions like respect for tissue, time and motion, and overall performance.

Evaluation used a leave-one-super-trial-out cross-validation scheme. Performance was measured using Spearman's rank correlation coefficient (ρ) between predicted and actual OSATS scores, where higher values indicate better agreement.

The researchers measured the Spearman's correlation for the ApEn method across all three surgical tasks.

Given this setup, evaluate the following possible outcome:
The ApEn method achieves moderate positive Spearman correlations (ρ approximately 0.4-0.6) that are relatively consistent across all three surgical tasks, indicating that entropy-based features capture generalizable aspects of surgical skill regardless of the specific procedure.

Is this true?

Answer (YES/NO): NO